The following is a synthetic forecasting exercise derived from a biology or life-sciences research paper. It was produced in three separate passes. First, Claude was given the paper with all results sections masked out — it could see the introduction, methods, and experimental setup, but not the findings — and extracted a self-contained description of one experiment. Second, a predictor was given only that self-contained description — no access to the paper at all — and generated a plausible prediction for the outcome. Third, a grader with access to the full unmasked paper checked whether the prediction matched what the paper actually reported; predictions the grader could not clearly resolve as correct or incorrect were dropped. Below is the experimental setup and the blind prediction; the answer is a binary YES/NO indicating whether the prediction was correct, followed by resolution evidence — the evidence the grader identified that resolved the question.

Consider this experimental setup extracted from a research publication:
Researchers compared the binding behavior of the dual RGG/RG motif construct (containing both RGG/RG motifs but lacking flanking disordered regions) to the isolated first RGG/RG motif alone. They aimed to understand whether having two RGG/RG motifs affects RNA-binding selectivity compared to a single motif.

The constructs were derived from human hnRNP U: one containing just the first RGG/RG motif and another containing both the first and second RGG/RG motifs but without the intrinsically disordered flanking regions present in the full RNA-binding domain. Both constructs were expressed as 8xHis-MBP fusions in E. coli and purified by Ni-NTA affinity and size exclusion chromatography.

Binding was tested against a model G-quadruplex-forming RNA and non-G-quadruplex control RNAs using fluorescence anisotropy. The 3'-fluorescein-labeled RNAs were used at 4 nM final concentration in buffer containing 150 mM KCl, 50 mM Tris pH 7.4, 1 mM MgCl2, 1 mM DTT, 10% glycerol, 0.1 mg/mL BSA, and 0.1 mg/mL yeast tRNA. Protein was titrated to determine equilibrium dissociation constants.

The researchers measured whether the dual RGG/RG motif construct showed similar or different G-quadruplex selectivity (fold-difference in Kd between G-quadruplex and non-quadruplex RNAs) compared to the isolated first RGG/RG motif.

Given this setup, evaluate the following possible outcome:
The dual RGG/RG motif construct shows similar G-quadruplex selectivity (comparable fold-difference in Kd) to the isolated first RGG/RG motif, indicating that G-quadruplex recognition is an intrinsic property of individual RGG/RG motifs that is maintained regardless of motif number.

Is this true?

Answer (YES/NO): NO